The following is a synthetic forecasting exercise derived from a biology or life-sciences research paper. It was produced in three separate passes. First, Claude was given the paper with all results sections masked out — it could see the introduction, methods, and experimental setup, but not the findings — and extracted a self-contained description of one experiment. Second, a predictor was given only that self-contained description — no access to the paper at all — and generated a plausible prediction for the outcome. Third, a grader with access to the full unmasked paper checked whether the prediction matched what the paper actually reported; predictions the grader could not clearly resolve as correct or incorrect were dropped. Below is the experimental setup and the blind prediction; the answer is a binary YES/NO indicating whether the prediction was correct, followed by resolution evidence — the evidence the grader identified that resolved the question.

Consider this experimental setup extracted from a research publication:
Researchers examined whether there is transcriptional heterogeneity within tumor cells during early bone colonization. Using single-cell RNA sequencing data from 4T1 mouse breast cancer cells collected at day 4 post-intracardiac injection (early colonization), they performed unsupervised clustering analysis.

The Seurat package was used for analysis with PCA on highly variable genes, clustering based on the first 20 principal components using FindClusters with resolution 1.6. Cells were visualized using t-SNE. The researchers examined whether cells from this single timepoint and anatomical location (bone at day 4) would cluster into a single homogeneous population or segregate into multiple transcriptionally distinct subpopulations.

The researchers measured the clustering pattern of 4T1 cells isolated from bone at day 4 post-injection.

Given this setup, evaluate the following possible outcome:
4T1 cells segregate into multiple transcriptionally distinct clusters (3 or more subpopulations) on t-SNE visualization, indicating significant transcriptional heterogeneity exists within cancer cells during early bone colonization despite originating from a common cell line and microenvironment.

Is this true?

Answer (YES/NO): NO